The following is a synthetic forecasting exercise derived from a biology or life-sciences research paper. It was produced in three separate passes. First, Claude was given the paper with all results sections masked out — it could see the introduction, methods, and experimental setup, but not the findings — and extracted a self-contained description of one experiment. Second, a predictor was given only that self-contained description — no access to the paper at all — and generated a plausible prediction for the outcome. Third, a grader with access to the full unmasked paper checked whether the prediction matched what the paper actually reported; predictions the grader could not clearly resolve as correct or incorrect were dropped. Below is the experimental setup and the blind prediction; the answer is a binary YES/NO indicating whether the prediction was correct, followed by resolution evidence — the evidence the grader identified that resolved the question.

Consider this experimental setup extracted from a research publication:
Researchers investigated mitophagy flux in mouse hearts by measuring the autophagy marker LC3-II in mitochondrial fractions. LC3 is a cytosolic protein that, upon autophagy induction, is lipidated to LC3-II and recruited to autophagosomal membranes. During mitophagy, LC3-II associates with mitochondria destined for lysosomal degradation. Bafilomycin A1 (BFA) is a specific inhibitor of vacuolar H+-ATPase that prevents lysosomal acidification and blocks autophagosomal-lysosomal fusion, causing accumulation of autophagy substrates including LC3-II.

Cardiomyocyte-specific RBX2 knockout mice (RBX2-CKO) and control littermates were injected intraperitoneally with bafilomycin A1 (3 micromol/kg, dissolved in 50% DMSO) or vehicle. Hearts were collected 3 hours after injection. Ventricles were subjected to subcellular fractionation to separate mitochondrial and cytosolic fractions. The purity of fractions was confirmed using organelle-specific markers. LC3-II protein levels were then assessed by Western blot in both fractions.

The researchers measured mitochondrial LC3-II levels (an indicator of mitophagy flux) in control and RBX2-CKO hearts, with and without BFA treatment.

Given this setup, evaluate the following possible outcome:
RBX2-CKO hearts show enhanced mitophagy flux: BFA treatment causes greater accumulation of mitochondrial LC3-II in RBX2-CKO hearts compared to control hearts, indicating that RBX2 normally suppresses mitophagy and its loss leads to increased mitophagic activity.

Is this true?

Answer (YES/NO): NO